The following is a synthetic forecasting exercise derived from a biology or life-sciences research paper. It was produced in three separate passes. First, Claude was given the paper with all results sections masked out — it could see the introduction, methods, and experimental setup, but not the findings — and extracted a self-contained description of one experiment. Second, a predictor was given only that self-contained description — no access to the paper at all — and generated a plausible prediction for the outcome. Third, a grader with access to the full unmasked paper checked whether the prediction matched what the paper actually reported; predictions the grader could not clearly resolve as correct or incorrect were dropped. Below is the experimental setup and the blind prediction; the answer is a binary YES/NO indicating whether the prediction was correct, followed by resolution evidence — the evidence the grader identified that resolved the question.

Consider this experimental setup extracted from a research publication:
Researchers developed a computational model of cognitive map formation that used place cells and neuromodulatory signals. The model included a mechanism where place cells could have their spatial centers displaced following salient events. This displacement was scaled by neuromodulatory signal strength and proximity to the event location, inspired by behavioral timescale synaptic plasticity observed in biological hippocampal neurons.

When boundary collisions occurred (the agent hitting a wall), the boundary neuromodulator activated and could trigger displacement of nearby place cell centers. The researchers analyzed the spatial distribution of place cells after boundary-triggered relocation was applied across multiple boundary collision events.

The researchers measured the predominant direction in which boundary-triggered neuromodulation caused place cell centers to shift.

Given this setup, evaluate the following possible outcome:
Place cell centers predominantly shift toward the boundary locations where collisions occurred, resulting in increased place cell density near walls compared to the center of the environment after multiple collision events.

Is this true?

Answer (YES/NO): NO